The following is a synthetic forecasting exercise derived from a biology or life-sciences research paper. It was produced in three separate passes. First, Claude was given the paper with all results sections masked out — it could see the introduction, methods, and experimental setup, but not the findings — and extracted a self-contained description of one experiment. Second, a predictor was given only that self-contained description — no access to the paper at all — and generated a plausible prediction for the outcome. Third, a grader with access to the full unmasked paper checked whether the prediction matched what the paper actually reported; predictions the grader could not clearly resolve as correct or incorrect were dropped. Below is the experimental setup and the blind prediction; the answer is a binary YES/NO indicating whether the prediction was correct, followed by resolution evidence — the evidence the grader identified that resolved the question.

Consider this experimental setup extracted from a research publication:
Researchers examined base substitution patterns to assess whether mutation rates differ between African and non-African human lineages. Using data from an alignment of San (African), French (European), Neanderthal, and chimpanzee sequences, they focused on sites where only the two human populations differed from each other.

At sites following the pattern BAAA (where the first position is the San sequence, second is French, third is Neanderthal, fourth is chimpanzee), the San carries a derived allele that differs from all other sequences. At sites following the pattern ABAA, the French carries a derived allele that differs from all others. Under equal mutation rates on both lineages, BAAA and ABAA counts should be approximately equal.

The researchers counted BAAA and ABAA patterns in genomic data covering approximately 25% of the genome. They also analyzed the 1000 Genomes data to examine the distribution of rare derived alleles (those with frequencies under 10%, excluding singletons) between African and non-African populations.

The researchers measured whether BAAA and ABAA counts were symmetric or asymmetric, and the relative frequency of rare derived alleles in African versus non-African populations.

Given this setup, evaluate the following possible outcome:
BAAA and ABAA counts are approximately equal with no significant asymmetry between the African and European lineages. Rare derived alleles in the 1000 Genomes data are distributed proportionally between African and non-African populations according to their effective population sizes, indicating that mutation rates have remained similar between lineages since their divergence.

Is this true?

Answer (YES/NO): NO